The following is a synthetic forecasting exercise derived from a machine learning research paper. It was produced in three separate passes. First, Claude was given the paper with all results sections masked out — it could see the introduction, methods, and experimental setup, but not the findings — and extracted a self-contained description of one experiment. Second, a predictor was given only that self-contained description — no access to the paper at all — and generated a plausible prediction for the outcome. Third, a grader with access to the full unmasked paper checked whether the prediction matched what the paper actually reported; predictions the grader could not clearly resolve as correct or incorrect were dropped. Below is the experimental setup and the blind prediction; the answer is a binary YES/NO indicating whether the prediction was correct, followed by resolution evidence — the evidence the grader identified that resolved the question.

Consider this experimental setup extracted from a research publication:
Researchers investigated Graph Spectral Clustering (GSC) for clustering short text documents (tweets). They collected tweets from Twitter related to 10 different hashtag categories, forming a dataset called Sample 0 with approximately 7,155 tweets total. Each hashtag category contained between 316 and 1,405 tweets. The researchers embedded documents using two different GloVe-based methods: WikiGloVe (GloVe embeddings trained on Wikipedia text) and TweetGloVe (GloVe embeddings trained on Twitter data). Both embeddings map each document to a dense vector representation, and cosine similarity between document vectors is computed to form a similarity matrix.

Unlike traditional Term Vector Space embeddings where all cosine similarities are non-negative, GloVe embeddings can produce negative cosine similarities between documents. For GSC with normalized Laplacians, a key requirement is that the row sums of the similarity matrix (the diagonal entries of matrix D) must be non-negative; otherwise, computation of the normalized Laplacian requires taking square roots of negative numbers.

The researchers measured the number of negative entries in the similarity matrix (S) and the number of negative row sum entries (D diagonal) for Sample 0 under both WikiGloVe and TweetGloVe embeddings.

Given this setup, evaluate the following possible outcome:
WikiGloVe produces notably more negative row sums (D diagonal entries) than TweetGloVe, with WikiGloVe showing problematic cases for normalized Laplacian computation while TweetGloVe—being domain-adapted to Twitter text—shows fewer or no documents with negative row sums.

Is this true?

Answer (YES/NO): YES